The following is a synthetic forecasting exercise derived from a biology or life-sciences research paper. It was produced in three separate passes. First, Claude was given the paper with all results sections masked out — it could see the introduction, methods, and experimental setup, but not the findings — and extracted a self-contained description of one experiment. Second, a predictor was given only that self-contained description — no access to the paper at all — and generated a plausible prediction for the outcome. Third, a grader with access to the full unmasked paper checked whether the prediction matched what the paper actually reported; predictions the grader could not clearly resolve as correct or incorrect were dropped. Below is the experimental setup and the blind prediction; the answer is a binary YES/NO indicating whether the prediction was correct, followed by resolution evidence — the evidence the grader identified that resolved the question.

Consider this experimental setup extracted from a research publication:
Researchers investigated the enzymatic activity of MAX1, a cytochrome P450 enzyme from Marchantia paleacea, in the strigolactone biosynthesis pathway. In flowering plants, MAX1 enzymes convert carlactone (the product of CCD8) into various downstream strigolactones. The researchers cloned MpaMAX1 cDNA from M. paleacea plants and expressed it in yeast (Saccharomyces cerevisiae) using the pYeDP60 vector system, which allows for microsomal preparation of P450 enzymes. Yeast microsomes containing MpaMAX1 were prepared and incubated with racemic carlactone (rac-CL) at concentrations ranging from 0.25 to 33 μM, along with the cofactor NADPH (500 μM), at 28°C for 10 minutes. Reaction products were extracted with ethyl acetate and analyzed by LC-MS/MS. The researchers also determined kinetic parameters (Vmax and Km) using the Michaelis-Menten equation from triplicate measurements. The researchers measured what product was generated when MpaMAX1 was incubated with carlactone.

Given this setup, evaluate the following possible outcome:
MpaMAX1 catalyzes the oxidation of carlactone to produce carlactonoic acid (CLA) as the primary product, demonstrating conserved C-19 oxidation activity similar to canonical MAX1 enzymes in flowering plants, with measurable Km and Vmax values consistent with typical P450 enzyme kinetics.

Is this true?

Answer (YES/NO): NO